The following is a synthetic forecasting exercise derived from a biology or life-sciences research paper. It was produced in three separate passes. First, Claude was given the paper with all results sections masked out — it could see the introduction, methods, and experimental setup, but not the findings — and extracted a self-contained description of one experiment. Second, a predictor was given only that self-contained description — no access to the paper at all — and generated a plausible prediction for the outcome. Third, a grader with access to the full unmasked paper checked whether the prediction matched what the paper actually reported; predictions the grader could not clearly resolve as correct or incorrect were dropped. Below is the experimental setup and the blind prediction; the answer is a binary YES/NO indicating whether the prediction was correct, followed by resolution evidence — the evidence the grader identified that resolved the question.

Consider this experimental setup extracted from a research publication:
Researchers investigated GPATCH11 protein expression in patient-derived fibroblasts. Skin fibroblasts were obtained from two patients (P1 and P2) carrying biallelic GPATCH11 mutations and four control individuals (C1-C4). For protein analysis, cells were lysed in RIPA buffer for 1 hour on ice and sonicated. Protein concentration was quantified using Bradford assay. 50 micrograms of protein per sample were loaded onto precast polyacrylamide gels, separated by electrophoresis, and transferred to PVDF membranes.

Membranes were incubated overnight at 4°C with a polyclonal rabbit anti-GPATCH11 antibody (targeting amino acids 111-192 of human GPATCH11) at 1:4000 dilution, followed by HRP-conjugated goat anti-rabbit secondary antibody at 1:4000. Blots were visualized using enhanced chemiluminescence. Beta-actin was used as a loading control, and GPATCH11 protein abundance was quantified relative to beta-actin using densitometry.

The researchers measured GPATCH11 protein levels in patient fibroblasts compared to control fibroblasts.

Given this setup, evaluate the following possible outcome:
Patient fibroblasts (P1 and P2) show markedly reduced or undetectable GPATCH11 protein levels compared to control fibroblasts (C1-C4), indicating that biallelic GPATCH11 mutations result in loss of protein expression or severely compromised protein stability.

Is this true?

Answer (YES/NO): NO